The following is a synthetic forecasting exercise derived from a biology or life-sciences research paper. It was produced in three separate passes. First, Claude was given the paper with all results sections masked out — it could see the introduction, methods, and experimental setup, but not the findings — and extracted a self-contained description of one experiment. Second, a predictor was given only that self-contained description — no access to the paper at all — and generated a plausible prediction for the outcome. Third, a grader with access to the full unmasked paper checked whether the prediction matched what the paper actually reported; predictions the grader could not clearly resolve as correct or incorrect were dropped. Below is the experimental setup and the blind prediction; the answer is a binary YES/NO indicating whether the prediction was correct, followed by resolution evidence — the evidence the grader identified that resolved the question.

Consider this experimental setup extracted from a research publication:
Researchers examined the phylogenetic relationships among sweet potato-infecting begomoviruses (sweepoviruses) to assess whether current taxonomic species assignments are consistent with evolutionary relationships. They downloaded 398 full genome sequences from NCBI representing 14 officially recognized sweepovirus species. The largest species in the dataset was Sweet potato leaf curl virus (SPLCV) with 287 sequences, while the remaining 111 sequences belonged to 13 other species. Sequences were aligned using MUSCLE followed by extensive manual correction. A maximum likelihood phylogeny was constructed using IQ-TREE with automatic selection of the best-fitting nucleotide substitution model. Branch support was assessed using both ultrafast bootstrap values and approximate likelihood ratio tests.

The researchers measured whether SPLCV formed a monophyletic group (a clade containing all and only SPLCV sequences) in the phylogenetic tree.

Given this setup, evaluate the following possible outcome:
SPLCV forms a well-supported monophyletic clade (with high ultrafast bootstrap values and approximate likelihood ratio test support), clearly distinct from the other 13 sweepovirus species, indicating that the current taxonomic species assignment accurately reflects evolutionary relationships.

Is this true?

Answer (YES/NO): NO